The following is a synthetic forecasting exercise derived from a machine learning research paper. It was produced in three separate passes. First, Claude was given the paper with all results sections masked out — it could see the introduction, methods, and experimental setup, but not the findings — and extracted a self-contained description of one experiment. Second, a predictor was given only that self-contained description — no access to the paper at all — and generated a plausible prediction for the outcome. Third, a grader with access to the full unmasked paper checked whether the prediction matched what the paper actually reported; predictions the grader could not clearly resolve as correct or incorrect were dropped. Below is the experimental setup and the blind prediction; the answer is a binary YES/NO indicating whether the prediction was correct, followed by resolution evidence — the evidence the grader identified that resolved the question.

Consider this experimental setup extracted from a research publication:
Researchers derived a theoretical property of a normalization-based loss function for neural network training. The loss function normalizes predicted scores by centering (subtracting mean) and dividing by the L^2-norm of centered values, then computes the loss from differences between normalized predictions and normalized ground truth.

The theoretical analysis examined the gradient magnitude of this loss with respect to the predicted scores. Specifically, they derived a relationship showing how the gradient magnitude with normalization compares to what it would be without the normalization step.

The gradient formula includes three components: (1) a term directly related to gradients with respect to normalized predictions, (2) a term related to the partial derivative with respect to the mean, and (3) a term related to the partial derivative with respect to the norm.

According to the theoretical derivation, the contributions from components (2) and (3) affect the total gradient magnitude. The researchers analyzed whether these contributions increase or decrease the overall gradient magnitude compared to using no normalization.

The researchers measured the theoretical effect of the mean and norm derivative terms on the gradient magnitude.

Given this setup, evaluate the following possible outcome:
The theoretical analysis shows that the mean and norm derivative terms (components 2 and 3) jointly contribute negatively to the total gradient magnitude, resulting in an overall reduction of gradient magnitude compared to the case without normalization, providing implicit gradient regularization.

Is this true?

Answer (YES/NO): YES